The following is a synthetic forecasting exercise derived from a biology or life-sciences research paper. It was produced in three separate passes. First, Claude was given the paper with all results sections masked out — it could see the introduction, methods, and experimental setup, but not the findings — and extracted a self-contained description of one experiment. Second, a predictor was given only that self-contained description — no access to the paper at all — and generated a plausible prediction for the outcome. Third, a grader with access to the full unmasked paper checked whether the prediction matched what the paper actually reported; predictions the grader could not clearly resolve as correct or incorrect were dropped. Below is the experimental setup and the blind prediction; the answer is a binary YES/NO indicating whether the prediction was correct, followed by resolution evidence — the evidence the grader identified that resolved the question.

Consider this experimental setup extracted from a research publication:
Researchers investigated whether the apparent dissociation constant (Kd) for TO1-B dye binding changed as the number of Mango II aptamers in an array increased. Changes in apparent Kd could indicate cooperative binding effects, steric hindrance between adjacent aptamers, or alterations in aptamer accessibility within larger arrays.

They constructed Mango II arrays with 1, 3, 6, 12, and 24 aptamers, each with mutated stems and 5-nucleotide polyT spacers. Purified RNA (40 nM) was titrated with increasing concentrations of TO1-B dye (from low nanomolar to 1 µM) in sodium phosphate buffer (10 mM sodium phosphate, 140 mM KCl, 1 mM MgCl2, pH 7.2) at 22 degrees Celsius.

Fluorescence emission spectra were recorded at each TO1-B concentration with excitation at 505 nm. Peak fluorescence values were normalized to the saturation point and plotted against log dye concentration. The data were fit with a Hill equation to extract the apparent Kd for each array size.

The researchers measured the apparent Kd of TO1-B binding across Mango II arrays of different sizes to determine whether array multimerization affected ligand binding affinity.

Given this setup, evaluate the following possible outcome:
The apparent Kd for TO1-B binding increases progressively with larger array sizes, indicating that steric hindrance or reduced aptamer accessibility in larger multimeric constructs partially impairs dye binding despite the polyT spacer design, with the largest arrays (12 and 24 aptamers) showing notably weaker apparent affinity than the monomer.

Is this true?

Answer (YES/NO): NO